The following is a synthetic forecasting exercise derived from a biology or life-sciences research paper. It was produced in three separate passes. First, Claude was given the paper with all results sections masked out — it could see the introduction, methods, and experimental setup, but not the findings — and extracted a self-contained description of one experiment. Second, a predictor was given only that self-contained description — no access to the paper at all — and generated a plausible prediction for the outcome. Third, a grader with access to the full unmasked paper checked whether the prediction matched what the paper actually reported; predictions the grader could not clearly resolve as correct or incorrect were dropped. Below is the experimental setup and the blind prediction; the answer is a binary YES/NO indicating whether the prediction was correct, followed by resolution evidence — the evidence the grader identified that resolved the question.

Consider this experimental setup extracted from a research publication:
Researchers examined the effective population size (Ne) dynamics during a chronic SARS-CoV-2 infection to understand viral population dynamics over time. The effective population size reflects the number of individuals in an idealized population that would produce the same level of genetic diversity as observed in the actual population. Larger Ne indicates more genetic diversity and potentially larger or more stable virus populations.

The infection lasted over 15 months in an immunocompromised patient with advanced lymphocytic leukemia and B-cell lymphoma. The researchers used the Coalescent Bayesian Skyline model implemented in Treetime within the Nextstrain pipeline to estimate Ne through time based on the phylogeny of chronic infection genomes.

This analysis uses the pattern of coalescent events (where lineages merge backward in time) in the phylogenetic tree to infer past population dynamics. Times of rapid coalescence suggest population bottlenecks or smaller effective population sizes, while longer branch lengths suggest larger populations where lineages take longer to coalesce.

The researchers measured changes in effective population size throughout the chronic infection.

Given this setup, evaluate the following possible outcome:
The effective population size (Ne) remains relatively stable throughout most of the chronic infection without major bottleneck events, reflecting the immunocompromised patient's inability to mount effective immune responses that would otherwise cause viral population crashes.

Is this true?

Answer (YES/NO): NO